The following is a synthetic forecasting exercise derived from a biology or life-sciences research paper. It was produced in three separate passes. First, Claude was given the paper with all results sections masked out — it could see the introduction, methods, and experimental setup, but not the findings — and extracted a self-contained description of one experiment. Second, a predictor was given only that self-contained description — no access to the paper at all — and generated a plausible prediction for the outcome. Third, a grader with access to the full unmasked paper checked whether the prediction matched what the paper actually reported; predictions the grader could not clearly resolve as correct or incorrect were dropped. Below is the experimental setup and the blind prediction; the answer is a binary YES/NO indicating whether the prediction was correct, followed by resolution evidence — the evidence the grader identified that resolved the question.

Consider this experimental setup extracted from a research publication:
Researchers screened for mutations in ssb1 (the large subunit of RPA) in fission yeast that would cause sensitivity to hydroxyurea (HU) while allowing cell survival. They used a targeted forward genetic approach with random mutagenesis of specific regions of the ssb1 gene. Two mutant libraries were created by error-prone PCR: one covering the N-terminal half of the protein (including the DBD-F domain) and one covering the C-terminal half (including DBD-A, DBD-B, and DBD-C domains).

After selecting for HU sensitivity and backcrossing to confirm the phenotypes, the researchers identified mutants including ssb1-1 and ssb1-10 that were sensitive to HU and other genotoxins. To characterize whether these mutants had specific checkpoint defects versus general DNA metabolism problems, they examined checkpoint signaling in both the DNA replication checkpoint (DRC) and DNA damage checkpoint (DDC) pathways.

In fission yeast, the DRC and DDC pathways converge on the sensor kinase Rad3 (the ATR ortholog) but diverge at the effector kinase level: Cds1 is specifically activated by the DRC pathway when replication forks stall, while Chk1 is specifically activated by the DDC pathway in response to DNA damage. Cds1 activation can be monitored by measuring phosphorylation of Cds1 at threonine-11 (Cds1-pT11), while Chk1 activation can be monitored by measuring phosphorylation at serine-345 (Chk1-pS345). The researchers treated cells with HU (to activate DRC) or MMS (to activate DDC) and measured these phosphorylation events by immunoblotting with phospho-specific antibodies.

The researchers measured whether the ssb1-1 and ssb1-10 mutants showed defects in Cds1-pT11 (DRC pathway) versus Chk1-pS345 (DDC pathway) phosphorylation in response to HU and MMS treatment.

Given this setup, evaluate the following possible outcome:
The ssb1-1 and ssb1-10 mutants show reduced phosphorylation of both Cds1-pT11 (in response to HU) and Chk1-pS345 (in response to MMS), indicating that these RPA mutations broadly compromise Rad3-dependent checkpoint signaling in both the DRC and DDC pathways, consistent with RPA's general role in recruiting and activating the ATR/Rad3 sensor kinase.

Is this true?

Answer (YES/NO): NO